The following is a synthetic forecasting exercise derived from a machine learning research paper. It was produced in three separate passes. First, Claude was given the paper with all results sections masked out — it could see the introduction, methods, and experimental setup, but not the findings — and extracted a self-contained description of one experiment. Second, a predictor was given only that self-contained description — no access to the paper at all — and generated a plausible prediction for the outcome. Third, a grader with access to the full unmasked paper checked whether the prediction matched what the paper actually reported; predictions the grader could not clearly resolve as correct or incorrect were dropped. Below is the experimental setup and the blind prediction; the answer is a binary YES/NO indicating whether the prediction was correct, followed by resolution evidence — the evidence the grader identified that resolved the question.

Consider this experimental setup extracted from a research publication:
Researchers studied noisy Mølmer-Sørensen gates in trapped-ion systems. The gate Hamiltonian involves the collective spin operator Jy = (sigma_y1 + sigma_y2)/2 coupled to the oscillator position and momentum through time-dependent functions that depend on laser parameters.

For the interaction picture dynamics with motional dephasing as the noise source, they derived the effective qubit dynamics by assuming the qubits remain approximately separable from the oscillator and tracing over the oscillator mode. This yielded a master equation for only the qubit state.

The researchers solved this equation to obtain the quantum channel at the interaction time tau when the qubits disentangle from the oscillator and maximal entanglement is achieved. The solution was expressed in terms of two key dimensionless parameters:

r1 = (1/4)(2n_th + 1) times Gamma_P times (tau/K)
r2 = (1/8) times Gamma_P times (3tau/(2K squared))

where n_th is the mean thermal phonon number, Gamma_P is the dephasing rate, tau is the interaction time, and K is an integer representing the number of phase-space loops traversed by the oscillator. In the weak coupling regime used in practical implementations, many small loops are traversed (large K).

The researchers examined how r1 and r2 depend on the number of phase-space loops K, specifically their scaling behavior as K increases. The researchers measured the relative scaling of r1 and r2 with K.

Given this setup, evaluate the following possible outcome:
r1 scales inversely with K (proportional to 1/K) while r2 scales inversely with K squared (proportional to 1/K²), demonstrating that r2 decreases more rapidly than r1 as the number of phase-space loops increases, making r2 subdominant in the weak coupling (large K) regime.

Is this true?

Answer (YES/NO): YES